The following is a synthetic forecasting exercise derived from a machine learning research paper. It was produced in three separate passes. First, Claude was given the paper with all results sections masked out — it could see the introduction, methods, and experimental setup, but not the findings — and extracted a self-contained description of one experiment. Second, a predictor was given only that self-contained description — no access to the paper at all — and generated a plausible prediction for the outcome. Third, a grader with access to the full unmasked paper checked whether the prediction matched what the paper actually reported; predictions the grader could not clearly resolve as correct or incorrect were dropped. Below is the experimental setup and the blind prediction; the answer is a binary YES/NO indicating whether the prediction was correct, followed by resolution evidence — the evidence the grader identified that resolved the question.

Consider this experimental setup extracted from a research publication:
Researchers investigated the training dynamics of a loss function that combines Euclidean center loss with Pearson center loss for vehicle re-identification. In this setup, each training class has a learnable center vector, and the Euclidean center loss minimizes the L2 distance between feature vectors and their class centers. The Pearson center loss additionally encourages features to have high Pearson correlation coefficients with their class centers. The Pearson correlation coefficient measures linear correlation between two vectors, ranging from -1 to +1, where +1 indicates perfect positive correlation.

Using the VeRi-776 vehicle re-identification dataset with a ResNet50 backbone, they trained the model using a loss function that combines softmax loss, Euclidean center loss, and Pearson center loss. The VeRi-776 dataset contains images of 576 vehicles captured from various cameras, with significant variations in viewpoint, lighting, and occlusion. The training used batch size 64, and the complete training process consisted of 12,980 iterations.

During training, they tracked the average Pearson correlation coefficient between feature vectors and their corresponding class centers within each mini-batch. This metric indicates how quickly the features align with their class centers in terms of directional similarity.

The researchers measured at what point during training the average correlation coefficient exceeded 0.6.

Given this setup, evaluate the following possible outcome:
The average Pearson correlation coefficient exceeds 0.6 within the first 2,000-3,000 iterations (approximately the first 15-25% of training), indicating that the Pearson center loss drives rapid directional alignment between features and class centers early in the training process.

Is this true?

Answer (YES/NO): NO